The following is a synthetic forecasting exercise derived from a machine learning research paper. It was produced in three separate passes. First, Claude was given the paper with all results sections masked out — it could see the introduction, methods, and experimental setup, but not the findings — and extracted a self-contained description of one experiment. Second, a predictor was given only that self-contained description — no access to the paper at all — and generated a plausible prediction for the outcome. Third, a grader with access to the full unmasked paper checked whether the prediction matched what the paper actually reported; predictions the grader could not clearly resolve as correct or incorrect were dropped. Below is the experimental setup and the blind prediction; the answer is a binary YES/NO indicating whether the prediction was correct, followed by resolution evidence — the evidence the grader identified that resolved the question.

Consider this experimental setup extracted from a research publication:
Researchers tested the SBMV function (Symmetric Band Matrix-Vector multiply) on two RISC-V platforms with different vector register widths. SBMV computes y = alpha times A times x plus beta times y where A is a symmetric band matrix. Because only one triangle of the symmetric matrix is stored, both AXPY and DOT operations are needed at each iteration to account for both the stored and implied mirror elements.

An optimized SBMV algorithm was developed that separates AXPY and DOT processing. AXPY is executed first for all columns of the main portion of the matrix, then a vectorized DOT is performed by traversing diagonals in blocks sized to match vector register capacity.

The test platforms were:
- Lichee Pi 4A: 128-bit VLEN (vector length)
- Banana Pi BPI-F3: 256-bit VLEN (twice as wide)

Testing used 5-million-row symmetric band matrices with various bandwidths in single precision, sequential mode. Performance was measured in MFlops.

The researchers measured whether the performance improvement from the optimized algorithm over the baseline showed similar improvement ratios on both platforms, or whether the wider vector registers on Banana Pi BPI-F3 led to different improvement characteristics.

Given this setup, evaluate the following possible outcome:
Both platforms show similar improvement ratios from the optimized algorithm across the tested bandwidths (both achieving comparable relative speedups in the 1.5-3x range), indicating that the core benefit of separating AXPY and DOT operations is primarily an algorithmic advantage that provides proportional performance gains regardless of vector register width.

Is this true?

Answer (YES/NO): NO